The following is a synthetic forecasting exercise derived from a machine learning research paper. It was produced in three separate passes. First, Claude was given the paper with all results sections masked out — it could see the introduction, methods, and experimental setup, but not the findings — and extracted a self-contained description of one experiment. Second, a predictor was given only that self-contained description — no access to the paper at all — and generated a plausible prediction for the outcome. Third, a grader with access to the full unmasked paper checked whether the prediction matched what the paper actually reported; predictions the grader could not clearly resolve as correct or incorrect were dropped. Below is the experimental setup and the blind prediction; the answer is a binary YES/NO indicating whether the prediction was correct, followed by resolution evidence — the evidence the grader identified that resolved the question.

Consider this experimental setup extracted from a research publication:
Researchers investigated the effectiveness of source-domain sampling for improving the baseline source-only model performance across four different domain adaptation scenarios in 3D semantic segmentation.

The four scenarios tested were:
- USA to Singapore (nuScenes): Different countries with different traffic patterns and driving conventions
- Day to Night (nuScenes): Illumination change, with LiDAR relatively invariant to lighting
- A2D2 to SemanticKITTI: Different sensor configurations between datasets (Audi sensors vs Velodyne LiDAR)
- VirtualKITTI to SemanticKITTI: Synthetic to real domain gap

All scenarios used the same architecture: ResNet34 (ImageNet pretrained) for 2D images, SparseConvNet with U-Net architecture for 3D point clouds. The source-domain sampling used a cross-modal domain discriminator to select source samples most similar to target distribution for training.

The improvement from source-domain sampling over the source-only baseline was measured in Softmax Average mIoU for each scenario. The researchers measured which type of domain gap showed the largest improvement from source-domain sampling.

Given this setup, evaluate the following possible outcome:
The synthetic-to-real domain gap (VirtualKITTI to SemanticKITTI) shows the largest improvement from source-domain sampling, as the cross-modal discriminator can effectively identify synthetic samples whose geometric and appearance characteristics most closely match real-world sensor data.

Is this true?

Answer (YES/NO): NO